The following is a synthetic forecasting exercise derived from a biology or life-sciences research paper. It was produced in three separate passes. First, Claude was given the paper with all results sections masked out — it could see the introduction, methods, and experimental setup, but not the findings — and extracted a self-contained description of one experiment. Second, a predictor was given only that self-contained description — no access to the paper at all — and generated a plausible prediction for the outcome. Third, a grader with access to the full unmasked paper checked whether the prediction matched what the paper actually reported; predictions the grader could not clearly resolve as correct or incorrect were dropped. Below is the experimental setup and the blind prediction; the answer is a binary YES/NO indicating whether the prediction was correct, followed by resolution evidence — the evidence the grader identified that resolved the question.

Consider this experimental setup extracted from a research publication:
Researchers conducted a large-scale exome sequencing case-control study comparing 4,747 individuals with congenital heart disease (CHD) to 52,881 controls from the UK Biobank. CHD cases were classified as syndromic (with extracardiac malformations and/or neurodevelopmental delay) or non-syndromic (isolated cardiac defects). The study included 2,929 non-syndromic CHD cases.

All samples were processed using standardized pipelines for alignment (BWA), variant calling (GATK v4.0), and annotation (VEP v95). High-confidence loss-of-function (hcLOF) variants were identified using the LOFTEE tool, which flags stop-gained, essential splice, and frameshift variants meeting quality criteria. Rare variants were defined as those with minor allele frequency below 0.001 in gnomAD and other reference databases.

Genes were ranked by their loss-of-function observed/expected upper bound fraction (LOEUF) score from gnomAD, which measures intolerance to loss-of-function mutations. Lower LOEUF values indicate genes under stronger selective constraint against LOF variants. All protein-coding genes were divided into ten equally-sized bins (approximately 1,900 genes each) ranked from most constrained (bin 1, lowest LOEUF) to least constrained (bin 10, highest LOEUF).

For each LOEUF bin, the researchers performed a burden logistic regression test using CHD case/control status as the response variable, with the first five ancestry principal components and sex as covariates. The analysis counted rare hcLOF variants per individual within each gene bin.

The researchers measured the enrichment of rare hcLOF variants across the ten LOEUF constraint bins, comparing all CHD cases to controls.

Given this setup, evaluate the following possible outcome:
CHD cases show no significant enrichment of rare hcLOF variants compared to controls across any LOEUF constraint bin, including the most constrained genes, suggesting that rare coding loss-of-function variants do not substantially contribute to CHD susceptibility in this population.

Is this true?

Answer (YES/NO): NO